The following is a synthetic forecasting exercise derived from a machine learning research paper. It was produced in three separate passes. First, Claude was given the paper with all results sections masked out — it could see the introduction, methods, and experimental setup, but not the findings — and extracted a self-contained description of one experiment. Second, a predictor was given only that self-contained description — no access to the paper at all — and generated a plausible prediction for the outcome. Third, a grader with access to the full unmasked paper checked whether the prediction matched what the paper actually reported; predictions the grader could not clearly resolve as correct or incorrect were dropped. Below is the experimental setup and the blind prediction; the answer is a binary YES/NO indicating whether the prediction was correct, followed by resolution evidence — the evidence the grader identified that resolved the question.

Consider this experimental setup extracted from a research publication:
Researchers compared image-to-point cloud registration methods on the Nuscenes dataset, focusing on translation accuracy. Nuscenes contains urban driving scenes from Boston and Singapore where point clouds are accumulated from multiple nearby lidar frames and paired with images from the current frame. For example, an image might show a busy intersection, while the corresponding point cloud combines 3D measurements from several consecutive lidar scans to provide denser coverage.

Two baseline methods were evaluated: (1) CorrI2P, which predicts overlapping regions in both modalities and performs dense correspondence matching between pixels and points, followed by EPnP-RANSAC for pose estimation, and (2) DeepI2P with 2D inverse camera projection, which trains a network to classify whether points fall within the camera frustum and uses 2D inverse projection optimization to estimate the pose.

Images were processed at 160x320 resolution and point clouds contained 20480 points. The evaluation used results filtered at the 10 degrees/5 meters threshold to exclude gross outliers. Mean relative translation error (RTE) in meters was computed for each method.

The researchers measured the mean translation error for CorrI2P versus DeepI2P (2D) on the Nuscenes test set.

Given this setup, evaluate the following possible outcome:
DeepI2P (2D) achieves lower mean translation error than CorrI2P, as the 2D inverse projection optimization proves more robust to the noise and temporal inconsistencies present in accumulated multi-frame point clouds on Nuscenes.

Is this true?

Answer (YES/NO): YES